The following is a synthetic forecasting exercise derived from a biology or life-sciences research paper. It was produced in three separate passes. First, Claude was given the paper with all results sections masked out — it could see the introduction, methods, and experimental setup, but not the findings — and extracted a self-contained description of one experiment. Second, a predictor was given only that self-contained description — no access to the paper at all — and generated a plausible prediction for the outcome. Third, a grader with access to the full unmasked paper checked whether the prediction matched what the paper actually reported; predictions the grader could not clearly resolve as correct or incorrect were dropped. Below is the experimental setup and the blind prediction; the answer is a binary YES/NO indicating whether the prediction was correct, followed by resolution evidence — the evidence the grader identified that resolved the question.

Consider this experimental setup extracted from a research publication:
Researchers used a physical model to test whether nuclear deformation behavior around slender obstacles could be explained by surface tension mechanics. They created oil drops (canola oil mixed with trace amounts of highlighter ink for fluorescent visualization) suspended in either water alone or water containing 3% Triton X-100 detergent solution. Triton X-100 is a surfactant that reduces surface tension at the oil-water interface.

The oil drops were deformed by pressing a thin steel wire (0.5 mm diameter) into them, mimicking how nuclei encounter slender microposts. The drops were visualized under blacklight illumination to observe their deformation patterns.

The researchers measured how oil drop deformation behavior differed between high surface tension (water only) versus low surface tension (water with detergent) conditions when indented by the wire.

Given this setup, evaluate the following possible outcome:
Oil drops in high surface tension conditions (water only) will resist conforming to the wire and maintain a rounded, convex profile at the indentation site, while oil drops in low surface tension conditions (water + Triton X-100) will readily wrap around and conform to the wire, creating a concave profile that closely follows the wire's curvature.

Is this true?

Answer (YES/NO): NO